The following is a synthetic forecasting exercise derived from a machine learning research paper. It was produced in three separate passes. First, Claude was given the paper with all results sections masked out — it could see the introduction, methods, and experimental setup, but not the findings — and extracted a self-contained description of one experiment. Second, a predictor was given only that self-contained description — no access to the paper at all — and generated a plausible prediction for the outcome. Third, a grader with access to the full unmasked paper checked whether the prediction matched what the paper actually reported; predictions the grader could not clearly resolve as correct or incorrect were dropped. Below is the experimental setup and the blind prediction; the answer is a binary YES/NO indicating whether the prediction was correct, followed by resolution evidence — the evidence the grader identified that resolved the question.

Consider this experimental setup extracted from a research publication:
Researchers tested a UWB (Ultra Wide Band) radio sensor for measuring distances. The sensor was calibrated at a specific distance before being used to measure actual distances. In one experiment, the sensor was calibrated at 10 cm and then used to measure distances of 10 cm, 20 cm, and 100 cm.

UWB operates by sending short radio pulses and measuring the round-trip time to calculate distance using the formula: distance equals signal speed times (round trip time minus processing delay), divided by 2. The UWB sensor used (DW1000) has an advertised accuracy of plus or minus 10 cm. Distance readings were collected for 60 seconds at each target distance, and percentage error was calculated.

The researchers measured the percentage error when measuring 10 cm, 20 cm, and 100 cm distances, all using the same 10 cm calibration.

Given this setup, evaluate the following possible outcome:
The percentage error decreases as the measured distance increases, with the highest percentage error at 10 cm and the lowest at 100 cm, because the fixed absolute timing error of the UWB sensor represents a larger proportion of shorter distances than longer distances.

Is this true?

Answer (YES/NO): NO